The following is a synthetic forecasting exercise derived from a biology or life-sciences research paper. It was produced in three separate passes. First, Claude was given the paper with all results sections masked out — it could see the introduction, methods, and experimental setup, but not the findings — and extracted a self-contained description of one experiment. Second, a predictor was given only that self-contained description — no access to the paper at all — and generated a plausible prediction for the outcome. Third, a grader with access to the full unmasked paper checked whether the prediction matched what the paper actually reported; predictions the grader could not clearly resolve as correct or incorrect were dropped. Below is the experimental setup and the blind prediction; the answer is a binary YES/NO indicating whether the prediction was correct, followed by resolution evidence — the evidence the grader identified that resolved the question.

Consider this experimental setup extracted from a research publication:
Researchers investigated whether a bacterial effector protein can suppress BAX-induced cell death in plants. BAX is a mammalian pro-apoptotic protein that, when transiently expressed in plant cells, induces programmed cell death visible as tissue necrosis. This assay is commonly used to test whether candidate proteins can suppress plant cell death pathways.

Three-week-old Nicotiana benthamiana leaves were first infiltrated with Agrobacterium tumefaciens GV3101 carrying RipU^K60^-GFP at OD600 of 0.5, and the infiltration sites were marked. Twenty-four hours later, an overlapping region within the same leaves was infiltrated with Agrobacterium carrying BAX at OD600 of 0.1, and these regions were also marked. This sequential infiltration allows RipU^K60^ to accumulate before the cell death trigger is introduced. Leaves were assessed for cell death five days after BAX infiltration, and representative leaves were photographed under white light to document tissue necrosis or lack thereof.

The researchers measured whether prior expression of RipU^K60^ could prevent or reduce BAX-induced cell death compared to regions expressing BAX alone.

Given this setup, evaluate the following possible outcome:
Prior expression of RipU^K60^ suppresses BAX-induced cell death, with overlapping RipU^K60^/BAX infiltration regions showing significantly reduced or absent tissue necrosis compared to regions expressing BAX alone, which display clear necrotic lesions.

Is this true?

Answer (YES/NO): NO